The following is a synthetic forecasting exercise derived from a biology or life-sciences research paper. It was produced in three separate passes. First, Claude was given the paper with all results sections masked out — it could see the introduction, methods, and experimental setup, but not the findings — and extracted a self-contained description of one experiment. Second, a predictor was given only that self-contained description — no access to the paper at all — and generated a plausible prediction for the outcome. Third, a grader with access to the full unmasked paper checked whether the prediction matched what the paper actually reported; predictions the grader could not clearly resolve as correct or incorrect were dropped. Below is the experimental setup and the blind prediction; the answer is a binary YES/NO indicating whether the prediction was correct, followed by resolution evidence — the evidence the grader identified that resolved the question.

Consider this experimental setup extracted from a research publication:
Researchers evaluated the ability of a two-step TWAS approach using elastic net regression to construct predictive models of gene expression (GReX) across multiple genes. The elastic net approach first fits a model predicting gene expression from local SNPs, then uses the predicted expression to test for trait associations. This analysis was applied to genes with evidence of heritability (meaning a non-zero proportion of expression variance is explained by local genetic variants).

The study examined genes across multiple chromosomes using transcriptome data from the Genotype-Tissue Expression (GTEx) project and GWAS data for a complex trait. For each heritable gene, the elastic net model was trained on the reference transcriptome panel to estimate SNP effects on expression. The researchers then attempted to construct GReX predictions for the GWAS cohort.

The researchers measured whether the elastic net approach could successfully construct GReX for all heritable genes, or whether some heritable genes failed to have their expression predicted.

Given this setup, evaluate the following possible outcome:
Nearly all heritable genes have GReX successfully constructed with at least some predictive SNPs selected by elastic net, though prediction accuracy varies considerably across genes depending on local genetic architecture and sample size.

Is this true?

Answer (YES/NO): YES